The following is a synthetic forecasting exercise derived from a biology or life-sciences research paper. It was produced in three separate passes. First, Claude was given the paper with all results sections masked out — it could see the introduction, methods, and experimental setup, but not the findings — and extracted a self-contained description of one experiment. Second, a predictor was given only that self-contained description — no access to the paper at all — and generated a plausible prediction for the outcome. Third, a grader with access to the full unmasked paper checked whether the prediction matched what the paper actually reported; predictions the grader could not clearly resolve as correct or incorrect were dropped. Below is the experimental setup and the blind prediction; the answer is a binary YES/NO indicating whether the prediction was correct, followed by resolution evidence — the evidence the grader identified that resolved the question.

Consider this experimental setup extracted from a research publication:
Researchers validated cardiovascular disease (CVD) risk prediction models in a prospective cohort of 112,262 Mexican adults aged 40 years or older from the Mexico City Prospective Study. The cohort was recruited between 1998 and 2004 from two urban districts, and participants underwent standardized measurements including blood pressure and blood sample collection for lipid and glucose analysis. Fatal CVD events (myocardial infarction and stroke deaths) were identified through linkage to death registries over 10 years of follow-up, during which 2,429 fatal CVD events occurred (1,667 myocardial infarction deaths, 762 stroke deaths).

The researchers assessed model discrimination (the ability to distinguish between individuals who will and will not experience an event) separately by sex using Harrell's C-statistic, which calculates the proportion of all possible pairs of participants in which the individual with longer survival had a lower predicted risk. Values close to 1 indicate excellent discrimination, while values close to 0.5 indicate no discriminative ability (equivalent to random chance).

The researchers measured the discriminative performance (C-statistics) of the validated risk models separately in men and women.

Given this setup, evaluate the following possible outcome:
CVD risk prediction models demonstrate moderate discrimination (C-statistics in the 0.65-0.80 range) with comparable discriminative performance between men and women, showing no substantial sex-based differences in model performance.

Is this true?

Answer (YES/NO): NO